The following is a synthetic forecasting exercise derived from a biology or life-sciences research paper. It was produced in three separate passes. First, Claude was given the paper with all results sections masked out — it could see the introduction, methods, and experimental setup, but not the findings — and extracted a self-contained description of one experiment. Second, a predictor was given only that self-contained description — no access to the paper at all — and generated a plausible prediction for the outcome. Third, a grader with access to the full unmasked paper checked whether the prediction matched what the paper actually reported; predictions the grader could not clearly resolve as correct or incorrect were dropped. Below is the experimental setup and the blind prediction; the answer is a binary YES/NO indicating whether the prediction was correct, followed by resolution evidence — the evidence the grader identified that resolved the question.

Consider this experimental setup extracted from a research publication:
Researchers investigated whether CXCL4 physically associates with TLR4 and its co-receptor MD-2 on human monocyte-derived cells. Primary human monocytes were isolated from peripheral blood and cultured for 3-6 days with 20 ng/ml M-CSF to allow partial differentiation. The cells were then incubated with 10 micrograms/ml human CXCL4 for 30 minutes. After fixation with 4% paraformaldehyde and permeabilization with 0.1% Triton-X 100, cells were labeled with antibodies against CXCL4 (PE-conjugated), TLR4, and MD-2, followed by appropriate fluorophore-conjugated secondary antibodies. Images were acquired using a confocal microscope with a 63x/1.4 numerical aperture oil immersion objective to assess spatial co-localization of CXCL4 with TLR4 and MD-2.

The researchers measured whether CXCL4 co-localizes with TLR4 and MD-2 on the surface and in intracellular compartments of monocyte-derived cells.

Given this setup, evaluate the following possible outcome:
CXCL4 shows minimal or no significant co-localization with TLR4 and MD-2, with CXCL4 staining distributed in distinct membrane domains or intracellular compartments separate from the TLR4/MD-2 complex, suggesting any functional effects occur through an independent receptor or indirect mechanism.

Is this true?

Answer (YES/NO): NO